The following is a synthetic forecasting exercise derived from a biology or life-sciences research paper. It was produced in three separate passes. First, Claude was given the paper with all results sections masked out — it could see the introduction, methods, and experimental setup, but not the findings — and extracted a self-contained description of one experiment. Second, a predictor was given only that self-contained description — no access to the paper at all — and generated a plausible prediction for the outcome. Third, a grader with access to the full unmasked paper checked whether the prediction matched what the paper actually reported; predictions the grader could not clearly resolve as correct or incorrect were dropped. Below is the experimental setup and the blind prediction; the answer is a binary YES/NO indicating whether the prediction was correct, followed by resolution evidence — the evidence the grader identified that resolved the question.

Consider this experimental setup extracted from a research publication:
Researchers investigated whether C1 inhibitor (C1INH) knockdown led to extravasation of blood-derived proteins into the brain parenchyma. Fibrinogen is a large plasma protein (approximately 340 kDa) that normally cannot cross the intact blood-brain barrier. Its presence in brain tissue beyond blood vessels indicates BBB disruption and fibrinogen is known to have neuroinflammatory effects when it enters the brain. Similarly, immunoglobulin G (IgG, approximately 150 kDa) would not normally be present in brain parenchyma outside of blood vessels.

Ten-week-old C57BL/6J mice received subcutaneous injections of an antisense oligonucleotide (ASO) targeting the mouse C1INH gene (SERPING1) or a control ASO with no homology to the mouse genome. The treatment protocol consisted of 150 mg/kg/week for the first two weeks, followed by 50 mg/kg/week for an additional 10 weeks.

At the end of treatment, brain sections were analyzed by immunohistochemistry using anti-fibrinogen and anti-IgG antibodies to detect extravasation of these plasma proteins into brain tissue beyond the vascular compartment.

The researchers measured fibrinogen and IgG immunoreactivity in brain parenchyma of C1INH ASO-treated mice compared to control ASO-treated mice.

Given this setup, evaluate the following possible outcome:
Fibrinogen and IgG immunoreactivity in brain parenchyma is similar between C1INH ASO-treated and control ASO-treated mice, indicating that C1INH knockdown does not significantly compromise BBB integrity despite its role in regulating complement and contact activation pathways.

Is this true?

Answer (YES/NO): NO